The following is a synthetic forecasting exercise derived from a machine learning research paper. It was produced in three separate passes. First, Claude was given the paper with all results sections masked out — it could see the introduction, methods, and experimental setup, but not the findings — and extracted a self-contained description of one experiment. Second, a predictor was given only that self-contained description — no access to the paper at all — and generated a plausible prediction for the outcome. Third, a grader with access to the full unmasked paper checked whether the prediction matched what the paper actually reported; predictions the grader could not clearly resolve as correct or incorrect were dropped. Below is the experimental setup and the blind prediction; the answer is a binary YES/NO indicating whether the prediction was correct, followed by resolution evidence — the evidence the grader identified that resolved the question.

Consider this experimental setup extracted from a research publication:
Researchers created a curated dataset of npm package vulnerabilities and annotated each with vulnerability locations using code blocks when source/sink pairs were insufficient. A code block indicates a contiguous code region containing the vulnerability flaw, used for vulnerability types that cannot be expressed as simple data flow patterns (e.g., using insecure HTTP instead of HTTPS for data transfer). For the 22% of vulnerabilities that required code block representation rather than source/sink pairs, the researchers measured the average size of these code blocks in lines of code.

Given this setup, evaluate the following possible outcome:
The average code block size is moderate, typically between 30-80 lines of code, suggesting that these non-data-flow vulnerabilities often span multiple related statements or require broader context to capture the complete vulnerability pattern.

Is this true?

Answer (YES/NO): NO